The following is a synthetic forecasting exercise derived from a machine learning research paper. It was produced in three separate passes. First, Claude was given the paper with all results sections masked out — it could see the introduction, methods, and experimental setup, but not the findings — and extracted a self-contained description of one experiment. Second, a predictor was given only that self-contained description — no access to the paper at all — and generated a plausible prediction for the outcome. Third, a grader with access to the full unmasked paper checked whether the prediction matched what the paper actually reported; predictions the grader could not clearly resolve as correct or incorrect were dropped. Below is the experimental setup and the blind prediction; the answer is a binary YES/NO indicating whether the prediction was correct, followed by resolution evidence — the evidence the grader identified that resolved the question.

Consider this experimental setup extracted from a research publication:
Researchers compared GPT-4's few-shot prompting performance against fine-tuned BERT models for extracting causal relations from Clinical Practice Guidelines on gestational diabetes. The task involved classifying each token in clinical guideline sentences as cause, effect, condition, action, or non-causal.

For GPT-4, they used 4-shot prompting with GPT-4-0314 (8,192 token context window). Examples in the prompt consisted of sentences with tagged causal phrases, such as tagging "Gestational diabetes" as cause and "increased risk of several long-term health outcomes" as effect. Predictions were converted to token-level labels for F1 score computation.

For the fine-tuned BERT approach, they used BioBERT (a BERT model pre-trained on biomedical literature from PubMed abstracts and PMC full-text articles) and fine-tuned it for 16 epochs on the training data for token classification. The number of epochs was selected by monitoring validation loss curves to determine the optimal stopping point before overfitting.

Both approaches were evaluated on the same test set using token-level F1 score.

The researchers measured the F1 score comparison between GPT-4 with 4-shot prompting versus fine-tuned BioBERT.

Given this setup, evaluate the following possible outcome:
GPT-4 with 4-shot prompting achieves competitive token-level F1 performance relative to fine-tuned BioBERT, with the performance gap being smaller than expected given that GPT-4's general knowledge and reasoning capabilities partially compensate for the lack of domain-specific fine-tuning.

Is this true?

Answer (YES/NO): NO